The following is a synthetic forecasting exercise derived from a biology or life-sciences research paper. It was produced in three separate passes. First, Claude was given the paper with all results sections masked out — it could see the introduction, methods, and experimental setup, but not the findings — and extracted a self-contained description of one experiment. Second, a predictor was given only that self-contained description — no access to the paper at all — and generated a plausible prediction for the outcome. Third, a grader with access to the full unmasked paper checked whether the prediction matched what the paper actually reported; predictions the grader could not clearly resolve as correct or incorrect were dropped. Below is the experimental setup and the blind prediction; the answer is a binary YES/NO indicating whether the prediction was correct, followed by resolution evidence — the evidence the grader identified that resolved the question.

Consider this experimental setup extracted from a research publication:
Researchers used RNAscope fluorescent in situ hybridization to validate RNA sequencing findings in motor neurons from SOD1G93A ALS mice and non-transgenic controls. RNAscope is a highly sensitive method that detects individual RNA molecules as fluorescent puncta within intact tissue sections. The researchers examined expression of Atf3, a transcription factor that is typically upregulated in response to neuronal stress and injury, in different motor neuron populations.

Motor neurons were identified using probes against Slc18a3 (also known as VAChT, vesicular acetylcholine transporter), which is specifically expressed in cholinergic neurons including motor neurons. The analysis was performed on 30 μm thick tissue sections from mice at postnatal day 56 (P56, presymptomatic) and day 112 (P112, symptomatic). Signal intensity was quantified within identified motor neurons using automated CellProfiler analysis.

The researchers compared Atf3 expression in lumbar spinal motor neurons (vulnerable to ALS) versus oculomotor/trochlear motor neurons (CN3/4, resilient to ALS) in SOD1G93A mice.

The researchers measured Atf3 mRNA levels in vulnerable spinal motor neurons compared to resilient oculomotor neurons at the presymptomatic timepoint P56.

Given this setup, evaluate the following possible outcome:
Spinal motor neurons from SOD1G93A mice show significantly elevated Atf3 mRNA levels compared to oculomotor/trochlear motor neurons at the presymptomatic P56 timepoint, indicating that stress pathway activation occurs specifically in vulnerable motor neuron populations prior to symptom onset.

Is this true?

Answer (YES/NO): YES